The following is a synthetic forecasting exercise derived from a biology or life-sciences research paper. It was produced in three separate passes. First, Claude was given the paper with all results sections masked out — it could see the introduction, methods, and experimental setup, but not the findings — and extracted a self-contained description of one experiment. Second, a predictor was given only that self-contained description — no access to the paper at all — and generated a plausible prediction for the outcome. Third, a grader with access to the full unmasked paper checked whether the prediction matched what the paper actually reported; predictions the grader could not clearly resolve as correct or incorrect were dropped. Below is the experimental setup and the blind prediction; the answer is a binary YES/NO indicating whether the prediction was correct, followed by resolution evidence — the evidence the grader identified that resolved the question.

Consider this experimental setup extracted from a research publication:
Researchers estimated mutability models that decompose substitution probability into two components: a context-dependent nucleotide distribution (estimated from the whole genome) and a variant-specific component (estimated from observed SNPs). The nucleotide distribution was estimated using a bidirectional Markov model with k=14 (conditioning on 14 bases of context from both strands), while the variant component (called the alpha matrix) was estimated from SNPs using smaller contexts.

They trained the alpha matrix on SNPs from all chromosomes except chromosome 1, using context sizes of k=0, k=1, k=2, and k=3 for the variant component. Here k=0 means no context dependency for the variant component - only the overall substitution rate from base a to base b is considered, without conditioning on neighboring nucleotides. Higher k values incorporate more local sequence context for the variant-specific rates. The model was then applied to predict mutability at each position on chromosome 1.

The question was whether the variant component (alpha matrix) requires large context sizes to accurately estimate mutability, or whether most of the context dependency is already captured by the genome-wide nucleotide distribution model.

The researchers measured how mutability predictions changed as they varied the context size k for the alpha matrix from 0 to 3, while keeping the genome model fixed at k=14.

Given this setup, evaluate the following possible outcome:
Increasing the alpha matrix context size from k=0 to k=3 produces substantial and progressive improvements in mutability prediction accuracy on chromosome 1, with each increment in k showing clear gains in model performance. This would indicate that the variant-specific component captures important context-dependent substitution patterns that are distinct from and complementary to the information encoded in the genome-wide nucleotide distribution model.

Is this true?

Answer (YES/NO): NO